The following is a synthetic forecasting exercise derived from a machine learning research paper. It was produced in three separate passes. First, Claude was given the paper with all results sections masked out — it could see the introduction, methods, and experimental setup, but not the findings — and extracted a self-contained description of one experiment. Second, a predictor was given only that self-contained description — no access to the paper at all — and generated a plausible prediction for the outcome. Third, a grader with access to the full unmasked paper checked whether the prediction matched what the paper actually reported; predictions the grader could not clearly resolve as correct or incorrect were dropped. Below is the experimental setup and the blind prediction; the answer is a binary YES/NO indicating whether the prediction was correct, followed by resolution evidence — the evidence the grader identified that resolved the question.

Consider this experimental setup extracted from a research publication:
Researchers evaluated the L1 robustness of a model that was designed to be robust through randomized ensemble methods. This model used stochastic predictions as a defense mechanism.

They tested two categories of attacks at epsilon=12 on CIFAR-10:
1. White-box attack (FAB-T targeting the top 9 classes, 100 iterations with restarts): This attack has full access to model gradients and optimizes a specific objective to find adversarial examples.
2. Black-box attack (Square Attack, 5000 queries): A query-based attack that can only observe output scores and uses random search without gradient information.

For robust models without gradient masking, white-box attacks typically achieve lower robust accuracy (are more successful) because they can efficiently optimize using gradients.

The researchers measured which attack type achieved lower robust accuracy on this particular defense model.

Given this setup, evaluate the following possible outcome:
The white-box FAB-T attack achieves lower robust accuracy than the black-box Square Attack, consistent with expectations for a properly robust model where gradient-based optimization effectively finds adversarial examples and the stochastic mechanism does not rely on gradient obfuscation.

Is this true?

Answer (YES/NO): NO